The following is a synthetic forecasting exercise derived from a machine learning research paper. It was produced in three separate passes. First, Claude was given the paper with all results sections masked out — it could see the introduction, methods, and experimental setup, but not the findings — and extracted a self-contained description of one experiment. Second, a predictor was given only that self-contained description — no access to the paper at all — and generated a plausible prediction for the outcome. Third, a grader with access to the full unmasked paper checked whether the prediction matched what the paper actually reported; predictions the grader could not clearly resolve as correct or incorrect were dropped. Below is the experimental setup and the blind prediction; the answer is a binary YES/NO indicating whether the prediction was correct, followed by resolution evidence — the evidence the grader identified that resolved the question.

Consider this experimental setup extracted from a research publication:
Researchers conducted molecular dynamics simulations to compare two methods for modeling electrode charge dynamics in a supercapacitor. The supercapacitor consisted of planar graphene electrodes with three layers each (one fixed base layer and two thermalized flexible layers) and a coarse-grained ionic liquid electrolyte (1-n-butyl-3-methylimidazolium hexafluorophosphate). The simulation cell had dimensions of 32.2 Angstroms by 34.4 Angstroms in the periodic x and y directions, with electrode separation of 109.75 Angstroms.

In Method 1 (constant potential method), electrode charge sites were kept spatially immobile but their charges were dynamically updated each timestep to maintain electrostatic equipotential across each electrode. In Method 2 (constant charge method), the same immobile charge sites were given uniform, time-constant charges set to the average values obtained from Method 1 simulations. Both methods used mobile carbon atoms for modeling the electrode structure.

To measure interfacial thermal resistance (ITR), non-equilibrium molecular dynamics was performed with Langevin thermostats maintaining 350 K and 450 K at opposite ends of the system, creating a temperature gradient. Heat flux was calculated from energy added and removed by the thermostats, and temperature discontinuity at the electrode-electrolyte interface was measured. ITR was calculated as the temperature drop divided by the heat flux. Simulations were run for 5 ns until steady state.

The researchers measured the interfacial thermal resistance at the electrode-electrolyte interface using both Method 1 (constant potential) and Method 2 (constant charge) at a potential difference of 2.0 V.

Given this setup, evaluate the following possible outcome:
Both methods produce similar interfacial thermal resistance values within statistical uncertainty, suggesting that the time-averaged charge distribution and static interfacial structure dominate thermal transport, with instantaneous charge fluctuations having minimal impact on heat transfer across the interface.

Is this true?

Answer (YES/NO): YES